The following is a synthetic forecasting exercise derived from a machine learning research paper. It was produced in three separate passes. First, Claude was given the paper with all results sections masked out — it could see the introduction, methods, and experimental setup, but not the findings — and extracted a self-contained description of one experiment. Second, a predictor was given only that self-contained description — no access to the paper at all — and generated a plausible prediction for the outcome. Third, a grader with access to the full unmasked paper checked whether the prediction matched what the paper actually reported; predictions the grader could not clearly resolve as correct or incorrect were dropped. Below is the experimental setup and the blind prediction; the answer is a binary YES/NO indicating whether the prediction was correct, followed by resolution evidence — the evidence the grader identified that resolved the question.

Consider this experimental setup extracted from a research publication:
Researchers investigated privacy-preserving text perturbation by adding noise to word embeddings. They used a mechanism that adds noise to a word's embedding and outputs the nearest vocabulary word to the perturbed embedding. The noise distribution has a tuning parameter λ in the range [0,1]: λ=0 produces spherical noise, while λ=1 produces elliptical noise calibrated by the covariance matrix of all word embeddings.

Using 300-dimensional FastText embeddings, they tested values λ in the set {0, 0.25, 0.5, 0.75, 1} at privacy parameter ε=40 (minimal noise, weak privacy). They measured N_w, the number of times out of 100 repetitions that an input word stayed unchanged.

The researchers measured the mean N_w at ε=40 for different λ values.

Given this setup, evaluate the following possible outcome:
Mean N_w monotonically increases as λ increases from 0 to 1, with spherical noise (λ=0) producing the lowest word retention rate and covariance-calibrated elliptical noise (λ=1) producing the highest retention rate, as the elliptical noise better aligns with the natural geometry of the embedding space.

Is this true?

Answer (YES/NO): NO